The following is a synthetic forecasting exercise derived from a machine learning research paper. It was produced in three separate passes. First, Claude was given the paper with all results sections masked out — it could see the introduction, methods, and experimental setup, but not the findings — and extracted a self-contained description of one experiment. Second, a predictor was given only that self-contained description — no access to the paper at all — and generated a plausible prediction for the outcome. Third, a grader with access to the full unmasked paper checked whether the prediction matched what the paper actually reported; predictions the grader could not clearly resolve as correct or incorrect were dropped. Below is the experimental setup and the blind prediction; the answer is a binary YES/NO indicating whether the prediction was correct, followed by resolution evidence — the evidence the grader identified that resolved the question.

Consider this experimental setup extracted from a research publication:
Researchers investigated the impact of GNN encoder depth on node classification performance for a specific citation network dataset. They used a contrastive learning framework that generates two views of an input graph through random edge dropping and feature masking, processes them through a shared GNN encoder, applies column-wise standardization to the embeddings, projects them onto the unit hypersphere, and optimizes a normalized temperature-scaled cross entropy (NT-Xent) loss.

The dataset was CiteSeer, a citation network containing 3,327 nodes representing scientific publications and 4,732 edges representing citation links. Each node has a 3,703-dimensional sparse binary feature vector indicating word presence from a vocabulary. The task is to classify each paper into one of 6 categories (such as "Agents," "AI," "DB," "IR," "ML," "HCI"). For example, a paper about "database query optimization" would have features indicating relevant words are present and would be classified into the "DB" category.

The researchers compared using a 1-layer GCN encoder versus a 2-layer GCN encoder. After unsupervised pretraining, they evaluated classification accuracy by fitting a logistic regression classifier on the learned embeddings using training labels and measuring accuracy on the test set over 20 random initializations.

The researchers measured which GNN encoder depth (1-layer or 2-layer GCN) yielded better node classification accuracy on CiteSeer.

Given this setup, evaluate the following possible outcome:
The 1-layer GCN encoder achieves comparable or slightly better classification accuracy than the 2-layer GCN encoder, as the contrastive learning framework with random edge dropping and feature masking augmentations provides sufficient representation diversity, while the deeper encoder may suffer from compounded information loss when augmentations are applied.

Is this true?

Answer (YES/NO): YES